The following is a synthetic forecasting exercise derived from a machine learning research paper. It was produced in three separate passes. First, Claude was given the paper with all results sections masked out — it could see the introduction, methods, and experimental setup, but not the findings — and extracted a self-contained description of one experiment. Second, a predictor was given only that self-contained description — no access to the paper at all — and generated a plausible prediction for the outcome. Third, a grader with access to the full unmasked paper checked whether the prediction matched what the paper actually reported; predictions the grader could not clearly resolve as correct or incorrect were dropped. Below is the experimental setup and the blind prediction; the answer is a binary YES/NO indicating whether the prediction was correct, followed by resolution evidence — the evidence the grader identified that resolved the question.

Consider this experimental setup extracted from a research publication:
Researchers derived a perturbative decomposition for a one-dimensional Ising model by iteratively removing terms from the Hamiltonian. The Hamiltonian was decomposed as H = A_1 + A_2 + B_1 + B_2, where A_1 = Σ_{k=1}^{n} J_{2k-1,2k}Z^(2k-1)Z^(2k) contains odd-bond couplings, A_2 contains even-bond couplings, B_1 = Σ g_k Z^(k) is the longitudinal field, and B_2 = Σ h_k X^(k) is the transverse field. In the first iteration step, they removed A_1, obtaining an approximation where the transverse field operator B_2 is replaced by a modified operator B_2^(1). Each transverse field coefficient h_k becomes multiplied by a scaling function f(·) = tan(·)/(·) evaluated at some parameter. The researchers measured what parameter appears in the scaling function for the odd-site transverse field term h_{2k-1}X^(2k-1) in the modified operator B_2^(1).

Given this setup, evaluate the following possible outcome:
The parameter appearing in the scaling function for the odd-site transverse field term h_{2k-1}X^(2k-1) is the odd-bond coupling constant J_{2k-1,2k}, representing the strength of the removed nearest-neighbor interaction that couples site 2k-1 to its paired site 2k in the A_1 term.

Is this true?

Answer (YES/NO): NO